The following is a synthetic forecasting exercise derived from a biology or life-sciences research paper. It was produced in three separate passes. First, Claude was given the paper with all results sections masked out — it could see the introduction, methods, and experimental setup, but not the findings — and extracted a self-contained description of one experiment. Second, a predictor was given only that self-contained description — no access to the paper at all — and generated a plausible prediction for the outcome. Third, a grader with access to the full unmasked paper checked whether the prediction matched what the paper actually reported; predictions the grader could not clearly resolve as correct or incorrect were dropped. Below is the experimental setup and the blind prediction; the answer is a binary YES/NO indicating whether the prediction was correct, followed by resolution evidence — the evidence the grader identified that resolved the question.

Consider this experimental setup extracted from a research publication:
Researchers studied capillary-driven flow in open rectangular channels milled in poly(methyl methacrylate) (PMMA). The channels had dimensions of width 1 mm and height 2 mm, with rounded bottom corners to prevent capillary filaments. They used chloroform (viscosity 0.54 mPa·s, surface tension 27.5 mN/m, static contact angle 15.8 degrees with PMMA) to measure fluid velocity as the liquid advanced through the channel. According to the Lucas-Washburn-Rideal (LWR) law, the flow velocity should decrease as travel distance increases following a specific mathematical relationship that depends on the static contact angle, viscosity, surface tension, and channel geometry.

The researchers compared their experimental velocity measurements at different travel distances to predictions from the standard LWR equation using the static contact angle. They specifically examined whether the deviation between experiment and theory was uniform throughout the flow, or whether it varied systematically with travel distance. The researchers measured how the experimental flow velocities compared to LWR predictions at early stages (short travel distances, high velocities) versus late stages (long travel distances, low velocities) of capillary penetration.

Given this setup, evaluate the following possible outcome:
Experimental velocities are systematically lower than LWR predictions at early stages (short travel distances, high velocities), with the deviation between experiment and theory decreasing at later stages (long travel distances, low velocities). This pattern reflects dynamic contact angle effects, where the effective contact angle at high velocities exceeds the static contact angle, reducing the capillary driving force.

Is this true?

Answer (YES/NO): YES